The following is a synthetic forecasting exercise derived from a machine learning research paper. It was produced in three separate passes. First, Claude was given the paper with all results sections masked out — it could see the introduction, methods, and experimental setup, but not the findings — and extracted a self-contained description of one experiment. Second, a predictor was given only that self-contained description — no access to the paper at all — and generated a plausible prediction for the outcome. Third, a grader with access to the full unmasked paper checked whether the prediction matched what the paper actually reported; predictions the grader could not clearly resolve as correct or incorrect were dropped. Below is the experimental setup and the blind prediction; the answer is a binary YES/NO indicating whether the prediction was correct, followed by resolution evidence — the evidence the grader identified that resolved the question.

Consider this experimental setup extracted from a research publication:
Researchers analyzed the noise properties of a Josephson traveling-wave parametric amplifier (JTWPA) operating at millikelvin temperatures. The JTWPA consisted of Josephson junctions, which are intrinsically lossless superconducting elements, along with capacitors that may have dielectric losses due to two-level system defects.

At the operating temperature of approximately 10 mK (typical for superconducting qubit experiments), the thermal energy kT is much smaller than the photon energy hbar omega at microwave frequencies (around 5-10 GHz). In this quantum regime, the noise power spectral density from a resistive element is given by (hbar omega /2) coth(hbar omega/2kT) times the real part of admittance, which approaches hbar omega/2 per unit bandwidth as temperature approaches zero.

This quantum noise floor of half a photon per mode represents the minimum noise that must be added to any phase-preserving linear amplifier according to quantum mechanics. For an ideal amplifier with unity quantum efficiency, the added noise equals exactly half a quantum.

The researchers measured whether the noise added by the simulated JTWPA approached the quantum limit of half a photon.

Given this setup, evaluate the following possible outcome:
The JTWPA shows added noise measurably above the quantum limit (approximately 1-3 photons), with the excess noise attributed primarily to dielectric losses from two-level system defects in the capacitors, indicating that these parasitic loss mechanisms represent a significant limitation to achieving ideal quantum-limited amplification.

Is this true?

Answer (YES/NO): NO